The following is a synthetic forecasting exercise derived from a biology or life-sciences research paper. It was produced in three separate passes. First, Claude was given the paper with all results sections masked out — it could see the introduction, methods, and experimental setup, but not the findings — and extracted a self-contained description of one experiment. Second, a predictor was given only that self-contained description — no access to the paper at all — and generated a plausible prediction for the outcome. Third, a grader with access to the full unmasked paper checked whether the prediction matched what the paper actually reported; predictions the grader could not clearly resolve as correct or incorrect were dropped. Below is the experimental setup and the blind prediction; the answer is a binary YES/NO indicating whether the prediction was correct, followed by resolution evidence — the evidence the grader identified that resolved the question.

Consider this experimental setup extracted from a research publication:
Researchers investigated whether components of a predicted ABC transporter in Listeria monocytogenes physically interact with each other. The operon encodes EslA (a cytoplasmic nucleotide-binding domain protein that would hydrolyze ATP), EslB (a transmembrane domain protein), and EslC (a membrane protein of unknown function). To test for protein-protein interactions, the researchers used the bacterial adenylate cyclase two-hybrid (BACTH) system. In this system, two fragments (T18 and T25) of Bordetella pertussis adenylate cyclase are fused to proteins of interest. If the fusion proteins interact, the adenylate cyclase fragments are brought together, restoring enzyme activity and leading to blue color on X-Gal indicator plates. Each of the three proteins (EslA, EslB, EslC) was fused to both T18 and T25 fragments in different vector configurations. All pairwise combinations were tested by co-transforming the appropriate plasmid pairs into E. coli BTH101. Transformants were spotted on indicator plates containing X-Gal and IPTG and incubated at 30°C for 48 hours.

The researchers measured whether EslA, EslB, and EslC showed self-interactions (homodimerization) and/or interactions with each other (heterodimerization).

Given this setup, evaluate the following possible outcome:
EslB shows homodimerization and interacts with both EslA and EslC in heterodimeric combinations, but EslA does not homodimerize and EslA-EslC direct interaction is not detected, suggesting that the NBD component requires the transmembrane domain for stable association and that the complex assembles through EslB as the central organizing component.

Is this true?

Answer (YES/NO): NO